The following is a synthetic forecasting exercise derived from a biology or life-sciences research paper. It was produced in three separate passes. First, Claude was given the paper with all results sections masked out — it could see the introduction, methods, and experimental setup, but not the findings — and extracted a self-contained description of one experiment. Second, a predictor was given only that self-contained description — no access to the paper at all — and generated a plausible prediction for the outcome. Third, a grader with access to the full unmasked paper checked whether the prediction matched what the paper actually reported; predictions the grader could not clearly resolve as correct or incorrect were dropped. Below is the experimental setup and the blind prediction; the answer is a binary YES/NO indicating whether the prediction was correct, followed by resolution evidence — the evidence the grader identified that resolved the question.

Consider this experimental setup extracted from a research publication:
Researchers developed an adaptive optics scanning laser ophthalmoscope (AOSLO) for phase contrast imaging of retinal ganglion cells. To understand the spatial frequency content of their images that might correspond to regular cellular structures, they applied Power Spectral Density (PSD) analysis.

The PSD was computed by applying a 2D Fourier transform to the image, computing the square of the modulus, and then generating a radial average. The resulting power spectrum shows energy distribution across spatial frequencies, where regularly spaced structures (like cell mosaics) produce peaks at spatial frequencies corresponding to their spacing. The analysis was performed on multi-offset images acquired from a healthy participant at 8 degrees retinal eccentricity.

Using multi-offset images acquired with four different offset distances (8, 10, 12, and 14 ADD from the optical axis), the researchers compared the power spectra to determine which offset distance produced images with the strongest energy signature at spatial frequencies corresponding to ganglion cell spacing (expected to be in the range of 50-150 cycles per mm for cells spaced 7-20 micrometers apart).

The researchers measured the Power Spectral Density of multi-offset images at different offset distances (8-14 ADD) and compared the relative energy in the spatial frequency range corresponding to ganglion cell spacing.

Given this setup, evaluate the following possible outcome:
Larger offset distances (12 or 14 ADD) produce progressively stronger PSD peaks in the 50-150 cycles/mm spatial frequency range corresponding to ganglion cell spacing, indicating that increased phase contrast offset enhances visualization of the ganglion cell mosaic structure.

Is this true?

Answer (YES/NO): NO